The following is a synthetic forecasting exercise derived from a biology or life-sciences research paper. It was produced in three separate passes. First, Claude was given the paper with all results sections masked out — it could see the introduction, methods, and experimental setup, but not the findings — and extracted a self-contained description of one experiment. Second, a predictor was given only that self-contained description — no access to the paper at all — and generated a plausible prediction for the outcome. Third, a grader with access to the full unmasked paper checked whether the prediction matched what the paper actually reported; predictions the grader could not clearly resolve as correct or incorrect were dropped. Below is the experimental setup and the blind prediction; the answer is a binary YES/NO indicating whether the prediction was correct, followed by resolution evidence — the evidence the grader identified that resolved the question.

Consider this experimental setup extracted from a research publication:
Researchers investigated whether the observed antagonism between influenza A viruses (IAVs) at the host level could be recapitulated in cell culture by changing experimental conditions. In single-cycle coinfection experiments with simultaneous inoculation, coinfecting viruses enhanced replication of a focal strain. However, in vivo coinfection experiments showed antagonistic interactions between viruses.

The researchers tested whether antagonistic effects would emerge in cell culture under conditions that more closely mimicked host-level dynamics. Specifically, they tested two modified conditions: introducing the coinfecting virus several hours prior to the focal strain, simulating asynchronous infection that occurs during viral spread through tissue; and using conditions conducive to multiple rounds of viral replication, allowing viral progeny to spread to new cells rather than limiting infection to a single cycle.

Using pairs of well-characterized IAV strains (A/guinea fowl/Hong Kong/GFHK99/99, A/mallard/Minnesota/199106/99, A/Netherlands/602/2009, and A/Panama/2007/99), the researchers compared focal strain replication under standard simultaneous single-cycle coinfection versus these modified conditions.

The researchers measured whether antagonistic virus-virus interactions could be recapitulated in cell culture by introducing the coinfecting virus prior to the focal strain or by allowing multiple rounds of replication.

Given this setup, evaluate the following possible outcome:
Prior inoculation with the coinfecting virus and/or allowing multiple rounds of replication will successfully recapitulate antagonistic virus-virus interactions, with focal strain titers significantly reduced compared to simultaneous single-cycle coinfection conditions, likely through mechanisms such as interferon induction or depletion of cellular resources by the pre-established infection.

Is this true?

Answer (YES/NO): YES